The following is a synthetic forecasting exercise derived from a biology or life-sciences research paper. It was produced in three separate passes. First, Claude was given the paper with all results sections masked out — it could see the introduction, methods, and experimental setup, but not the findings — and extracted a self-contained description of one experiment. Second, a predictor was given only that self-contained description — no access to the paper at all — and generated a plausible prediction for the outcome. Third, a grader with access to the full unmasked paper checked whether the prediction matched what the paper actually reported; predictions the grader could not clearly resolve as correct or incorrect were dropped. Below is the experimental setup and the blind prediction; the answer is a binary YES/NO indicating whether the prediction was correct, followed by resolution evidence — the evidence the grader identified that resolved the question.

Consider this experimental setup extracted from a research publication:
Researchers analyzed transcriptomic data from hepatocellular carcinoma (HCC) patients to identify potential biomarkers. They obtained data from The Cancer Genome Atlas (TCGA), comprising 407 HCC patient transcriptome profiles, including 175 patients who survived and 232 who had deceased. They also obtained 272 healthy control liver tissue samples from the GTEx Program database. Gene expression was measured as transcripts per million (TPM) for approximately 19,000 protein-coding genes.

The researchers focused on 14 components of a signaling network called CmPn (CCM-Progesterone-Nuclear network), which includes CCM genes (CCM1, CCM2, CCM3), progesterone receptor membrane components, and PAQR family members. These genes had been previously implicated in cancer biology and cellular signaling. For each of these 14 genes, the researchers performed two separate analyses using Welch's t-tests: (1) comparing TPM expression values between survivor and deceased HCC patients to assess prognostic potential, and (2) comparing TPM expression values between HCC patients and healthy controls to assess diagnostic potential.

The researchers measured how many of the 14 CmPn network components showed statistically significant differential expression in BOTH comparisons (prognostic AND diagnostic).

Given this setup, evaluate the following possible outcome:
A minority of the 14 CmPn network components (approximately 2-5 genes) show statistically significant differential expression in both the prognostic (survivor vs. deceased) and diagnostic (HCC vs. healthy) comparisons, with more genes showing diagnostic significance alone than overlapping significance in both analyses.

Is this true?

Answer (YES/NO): NO